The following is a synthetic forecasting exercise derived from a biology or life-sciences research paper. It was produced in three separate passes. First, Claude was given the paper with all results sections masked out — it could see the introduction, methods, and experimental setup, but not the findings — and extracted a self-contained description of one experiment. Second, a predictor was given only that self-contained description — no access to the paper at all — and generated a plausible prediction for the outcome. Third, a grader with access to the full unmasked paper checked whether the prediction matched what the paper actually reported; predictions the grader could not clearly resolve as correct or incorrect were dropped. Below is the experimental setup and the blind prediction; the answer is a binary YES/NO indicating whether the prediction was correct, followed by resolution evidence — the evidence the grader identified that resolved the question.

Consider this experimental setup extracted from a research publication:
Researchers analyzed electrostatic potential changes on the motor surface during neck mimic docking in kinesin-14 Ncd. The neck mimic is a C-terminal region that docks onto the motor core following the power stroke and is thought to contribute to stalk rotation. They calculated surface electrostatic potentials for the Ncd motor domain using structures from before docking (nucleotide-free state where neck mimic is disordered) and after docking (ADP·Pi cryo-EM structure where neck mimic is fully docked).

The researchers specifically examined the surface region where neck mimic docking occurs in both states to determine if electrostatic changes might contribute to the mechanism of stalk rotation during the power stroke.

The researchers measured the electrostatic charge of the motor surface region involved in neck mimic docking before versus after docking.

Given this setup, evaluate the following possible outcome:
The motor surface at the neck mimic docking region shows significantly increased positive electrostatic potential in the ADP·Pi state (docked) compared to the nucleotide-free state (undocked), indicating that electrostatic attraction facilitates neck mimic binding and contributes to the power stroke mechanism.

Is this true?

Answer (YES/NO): NO